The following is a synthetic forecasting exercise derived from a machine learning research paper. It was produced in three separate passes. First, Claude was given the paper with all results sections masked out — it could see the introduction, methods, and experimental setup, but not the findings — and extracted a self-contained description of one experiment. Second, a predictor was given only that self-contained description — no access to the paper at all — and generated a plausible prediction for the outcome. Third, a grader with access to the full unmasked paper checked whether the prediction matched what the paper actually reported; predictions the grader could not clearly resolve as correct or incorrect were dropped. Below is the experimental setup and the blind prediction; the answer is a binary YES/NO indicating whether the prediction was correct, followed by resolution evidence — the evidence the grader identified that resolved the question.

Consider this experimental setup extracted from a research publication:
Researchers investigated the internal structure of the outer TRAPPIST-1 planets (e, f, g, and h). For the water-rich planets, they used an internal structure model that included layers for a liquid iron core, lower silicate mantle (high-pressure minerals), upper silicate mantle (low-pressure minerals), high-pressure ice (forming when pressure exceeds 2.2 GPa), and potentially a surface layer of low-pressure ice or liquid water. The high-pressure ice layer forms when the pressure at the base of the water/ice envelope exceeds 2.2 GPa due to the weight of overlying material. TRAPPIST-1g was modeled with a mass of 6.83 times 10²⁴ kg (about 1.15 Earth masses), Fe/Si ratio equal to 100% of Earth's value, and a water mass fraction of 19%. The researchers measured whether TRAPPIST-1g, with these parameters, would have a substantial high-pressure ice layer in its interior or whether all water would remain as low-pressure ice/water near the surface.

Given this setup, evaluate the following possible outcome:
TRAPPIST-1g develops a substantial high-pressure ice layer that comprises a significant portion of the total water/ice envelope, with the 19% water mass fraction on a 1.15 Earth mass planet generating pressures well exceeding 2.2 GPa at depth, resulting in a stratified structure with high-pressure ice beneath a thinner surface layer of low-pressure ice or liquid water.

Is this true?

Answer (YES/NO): YES